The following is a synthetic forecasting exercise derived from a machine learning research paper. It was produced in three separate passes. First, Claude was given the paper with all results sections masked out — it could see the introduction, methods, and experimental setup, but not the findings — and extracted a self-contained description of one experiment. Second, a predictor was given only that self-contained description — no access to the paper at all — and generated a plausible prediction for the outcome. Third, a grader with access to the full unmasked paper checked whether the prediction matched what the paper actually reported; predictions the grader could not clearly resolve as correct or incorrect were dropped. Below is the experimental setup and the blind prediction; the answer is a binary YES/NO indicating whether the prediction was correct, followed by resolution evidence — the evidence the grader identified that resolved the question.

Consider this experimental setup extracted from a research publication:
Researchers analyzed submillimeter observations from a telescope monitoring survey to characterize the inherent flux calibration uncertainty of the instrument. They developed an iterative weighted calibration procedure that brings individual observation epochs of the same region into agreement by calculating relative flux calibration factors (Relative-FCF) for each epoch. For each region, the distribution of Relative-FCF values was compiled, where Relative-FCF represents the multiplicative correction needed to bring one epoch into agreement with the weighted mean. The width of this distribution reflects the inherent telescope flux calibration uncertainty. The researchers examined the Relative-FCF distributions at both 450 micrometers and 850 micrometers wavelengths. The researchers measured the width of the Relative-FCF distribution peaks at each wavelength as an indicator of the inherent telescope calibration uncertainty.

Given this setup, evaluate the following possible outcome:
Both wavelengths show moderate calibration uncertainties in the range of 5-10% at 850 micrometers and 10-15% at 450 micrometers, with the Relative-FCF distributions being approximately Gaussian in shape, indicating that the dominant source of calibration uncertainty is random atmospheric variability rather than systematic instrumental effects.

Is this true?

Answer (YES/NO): NO